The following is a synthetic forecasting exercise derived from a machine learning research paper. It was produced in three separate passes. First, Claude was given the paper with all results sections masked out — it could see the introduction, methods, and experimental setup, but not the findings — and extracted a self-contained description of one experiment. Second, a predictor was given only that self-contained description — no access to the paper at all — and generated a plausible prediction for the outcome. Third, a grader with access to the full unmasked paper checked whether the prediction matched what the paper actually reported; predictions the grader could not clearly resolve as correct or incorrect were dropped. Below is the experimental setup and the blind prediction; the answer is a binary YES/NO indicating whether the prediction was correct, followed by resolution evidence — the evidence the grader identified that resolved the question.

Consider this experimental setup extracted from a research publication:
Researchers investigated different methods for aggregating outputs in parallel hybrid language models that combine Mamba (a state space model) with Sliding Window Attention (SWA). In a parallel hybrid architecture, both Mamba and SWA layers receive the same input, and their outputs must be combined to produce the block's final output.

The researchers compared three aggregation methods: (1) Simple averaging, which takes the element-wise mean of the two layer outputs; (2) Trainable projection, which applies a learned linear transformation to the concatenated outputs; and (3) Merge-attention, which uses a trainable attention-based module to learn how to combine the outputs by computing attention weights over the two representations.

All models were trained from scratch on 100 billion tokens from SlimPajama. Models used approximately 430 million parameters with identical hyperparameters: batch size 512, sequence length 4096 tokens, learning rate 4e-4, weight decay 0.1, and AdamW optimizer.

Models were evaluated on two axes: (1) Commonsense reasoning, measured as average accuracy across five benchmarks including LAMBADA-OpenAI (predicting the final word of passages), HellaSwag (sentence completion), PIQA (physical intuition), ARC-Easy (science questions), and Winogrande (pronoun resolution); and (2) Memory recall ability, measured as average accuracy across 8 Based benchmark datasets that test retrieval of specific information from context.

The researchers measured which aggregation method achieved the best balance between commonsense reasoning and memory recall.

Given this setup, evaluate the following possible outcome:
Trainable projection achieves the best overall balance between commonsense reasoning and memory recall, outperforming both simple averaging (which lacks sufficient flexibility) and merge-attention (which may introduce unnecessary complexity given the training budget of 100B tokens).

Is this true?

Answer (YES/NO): NO